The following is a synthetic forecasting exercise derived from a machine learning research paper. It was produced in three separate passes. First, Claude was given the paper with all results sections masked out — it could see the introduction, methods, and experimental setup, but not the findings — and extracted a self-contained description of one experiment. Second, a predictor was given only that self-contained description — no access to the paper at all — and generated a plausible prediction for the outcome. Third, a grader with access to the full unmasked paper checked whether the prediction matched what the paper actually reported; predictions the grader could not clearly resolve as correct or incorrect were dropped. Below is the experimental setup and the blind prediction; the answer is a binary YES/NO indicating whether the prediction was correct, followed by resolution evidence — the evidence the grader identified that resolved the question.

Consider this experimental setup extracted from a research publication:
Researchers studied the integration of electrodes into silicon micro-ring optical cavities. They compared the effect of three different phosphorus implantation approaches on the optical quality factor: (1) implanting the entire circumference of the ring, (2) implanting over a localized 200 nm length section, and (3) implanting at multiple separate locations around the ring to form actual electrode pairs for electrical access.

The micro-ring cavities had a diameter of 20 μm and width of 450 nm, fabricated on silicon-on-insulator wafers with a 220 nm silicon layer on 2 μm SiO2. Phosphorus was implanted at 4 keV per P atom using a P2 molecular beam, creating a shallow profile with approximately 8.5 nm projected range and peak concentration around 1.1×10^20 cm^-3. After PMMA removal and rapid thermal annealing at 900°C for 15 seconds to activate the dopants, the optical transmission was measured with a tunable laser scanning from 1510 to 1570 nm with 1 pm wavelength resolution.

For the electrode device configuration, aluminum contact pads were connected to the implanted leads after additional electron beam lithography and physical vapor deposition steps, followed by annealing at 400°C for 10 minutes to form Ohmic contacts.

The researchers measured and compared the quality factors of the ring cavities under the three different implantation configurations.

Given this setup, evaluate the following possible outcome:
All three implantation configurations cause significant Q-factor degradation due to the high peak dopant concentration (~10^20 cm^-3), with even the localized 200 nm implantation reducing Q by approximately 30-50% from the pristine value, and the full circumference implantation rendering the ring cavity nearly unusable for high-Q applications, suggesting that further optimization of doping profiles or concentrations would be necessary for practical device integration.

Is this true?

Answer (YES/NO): NO